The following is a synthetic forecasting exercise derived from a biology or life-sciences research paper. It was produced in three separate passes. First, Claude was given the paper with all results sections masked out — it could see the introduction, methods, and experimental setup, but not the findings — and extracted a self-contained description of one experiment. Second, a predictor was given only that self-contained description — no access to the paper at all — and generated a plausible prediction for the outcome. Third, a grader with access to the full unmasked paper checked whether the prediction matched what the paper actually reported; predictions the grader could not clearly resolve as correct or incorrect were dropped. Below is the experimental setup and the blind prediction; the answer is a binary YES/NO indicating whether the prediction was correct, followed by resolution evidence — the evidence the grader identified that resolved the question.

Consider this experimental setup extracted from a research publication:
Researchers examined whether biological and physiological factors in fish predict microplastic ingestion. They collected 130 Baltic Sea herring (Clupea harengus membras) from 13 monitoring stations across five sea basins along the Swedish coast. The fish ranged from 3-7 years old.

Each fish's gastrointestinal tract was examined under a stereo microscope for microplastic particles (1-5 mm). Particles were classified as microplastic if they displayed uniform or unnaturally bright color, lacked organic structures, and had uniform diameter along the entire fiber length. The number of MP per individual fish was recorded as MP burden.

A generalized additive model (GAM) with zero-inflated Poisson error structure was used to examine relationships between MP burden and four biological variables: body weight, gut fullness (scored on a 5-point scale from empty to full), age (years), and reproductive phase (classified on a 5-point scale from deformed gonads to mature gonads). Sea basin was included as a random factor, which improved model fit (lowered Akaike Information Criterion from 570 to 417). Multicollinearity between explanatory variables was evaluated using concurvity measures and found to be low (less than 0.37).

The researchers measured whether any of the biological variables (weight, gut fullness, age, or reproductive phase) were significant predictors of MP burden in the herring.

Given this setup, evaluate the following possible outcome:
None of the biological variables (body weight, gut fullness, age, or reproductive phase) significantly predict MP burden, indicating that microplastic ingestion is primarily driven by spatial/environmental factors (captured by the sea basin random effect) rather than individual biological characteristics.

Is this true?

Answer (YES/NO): NO